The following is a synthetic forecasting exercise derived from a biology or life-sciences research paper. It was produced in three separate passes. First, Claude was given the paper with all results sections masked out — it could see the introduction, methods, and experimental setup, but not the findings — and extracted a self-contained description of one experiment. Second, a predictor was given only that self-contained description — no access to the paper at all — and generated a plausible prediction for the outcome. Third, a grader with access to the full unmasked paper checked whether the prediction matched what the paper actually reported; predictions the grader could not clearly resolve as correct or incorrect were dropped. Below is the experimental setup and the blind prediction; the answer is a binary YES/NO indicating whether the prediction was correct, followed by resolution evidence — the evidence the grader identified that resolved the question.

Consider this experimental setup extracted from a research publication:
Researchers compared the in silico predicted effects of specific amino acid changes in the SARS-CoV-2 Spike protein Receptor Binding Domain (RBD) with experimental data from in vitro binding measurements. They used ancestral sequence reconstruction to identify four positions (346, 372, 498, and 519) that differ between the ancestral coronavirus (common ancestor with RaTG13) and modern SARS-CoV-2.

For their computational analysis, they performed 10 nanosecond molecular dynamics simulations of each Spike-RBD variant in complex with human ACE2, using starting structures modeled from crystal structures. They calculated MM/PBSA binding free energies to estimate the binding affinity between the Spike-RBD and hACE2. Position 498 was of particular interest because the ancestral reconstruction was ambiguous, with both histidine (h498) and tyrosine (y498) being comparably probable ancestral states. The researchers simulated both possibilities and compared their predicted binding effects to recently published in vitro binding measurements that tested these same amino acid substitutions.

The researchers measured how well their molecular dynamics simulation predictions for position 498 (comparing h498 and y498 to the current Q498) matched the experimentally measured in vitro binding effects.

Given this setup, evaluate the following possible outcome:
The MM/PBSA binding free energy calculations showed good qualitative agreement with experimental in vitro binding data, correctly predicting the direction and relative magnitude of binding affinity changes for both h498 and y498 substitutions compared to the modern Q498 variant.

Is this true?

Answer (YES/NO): YES